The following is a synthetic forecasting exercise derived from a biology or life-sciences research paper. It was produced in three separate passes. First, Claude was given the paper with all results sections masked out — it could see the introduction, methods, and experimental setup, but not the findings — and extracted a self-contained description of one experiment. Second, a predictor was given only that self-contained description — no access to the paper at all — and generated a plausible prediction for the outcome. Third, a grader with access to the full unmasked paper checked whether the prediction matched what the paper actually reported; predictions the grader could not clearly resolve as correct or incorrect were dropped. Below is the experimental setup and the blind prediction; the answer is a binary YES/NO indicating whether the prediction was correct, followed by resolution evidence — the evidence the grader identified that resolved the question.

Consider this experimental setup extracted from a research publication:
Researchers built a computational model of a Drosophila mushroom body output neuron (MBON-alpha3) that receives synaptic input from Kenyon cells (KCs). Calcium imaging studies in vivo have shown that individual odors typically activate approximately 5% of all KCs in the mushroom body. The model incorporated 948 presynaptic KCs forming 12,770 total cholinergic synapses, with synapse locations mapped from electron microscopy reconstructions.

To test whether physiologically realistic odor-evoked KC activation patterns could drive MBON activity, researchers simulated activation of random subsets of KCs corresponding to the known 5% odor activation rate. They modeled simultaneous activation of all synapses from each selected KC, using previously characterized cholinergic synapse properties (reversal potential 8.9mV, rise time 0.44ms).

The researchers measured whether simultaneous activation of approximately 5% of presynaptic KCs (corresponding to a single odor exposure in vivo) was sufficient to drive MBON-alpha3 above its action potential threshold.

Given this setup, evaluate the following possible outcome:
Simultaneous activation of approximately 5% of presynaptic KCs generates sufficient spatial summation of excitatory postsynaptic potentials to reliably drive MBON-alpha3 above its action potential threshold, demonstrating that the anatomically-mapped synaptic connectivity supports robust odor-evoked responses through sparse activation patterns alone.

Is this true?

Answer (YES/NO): YES